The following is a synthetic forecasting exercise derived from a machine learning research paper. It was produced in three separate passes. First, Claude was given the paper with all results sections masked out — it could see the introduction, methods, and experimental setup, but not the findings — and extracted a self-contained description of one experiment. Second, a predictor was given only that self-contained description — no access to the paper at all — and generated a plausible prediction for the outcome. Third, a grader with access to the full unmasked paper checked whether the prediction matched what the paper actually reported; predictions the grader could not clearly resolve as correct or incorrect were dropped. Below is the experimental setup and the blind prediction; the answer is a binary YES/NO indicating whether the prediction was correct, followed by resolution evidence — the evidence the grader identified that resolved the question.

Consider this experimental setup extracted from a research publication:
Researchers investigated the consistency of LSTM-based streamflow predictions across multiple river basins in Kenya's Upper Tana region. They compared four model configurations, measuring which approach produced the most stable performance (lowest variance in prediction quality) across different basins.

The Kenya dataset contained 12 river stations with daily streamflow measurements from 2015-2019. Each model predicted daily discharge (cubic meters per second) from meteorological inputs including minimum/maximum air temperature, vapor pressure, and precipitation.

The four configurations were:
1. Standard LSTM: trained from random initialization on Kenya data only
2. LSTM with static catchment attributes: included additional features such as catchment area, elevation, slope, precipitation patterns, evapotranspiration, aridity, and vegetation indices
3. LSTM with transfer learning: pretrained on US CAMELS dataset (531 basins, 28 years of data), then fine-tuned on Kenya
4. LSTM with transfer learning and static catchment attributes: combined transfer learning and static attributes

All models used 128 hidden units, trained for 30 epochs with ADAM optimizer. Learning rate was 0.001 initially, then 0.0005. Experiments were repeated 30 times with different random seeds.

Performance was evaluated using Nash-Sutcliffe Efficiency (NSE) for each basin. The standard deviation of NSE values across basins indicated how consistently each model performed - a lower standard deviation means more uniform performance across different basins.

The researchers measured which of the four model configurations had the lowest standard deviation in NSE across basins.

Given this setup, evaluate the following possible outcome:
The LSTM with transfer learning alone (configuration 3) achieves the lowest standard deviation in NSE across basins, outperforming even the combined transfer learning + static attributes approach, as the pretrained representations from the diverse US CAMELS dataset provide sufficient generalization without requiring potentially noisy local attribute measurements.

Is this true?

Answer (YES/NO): YES